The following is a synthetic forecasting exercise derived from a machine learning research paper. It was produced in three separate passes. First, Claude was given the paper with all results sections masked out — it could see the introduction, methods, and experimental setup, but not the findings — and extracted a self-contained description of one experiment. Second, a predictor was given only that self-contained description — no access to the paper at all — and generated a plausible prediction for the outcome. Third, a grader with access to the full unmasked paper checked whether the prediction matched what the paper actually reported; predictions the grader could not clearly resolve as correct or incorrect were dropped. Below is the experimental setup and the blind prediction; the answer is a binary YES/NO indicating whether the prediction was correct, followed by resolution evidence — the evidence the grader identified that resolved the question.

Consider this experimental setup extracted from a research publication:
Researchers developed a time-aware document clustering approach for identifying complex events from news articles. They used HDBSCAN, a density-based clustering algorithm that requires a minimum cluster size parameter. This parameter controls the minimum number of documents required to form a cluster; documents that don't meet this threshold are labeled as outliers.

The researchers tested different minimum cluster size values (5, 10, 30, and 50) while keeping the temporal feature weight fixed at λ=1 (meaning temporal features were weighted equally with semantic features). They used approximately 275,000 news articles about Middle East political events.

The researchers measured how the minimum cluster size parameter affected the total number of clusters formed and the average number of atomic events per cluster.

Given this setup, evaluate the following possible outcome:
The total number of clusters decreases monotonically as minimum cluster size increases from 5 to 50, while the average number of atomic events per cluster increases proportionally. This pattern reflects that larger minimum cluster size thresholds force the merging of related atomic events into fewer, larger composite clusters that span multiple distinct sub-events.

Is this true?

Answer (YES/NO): NO